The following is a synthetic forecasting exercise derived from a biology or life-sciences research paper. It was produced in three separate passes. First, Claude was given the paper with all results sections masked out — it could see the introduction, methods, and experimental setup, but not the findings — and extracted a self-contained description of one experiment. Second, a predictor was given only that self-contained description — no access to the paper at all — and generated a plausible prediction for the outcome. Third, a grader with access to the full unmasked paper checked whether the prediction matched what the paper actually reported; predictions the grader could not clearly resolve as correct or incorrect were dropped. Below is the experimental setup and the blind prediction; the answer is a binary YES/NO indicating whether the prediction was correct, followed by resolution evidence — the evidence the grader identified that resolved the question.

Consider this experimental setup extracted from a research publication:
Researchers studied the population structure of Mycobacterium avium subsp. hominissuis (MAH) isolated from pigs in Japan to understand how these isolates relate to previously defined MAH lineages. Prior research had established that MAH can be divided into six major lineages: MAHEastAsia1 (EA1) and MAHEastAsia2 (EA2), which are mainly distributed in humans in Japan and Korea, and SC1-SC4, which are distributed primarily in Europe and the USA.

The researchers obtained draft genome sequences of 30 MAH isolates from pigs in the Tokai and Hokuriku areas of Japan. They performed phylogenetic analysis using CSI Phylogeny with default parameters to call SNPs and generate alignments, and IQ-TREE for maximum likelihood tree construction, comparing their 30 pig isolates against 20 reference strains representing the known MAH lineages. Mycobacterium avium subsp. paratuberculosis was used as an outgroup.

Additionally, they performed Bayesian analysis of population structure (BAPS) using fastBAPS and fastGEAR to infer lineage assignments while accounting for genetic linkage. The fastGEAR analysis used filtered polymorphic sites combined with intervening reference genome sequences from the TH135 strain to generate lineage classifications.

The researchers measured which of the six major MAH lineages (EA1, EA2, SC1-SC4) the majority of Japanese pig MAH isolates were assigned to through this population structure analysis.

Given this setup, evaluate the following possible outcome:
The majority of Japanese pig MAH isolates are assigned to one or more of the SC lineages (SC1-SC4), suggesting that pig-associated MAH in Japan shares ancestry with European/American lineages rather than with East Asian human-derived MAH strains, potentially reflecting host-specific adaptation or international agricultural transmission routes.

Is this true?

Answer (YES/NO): YES